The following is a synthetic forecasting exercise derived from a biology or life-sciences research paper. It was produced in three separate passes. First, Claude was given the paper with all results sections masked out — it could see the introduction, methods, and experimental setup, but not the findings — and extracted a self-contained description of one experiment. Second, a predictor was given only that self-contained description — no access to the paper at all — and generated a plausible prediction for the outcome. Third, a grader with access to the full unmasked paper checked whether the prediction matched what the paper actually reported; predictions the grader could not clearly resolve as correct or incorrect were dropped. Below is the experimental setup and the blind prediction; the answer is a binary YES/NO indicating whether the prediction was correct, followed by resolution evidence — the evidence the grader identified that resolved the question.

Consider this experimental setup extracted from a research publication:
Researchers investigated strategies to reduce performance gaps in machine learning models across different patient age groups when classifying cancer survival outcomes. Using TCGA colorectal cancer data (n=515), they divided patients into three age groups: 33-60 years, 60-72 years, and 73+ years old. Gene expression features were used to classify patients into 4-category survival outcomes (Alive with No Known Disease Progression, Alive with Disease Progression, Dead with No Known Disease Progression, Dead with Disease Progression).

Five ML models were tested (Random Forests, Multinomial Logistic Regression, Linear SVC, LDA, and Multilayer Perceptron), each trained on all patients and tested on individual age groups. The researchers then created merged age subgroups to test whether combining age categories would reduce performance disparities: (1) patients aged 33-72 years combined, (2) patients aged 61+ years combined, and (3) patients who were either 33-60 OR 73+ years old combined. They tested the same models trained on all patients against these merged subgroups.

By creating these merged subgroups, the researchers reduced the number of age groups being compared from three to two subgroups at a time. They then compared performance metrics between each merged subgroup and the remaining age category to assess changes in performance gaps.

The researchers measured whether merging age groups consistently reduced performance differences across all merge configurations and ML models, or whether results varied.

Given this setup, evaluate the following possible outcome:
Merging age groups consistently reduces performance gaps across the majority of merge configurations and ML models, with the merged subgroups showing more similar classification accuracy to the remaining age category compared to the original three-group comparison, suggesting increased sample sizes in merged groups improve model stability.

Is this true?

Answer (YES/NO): NO